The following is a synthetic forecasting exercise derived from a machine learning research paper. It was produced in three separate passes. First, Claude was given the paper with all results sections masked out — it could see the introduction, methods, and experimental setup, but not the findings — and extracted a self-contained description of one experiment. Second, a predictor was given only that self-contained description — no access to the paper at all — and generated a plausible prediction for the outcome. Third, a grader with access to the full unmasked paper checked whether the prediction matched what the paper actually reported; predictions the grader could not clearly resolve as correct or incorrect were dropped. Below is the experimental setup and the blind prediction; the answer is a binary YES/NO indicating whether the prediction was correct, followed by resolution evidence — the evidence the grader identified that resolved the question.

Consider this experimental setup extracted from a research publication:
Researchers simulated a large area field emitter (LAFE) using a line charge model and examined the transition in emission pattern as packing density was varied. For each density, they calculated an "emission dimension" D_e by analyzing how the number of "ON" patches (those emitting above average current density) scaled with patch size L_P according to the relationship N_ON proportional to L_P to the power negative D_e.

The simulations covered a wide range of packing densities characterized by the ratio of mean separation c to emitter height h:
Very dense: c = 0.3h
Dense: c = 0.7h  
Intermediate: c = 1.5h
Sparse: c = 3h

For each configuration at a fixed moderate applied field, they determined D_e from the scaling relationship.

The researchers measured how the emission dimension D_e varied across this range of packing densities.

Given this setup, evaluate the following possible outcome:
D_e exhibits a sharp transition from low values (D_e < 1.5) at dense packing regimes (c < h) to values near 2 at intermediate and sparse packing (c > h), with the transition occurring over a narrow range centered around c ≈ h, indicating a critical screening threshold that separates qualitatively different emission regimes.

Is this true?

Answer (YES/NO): NO